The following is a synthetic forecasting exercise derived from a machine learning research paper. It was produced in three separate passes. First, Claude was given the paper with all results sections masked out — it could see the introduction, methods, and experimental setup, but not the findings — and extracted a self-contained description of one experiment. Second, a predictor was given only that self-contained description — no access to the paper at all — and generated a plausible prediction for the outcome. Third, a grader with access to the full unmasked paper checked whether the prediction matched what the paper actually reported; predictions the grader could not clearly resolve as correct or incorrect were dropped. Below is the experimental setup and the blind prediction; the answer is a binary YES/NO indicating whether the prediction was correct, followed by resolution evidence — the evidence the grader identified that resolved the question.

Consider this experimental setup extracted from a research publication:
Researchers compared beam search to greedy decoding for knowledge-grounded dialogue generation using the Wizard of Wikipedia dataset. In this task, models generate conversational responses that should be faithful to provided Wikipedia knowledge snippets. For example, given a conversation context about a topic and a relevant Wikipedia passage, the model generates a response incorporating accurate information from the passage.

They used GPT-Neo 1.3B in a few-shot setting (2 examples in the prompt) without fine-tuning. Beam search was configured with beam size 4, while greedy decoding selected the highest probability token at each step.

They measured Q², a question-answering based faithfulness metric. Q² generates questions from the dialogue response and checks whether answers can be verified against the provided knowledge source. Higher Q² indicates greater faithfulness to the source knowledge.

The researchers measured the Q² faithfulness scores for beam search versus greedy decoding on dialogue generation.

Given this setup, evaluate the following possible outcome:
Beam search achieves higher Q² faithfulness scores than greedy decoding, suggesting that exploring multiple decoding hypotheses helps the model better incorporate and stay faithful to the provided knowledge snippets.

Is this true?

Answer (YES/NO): YES